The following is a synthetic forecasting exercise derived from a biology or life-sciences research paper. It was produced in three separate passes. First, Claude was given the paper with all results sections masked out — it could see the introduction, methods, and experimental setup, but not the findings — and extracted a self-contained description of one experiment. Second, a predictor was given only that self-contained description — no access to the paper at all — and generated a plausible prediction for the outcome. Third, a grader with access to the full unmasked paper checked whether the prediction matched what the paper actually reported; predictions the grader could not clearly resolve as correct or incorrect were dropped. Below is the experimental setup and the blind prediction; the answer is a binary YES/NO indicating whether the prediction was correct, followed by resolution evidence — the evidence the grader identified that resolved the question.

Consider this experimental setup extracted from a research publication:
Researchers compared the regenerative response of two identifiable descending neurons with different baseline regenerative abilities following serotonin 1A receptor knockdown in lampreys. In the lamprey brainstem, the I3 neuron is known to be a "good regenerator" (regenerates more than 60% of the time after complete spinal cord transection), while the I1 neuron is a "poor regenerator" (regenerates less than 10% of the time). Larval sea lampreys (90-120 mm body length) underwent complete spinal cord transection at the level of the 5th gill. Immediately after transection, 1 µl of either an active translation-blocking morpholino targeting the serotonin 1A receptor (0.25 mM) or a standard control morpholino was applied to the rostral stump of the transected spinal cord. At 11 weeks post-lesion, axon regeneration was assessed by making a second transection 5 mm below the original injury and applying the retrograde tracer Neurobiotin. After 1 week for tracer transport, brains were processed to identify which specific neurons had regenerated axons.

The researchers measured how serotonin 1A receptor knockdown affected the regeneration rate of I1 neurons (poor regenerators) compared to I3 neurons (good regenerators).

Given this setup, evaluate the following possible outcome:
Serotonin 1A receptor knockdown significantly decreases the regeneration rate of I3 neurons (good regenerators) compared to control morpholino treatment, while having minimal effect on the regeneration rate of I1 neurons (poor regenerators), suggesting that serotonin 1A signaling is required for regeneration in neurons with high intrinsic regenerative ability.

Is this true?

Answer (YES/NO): NO